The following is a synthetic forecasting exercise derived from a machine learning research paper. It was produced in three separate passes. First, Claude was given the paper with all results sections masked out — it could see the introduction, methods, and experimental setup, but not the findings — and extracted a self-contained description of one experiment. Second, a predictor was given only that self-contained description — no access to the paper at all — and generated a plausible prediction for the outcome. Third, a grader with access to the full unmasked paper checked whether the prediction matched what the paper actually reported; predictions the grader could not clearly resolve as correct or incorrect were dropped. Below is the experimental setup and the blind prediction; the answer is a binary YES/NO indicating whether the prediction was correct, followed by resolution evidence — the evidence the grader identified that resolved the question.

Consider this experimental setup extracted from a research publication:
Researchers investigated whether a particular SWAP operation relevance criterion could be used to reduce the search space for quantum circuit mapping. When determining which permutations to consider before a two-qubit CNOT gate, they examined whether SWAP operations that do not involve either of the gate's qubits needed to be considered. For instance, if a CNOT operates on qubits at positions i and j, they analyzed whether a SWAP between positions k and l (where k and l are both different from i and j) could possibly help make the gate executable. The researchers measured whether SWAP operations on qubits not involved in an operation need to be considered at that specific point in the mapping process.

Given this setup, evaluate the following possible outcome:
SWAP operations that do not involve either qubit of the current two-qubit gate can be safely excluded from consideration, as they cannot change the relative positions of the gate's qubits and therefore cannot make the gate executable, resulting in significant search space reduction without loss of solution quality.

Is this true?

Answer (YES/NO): YES